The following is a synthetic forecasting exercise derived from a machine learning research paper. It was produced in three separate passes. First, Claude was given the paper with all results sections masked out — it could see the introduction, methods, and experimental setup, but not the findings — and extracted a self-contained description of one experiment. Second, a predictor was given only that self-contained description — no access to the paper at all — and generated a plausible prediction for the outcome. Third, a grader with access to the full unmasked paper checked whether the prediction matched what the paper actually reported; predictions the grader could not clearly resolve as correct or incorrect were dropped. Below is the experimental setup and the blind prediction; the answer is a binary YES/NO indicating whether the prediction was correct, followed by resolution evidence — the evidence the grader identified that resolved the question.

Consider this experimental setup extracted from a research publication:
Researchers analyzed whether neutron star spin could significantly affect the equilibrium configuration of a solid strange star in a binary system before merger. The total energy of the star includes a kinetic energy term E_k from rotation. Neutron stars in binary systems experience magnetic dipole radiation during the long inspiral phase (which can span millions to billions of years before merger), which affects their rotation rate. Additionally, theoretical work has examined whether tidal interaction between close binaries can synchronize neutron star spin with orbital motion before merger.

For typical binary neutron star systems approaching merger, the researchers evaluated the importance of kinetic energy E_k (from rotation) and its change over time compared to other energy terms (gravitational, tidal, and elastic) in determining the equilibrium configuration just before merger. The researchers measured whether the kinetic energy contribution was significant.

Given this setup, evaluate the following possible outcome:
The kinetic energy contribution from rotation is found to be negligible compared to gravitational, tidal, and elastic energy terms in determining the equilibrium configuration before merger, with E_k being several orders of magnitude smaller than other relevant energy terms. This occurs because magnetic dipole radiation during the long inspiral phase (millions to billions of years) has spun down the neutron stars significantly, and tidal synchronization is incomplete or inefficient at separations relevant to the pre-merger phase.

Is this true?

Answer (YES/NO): NO